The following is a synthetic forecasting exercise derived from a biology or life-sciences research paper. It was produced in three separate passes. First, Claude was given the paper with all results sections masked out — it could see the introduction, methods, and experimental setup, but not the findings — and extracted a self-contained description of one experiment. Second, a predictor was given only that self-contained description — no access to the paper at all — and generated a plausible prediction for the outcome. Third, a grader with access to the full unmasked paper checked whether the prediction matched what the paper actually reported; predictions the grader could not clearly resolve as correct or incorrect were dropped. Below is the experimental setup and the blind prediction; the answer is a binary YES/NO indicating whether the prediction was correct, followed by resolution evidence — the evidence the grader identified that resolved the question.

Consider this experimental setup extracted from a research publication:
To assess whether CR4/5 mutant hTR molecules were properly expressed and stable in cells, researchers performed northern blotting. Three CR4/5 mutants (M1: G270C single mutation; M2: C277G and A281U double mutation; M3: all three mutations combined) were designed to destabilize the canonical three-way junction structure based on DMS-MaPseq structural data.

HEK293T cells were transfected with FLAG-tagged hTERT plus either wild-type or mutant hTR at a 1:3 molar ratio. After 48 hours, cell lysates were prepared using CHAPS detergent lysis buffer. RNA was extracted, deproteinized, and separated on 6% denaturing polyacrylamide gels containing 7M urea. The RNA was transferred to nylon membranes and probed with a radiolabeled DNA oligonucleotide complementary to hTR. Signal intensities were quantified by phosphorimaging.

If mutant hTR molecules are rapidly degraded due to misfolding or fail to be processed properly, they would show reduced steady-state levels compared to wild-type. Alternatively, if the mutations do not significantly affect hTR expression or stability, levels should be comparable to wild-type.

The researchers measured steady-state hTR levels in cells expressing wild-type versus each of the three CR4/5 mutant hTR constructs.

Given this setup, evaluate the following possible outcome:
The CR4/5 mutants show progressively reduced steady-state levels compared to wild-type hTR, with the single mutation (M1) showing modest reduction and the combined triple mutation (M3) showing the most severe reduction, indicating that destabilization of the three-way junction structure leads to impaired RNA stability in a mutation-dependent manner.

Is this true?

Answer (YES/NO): NO